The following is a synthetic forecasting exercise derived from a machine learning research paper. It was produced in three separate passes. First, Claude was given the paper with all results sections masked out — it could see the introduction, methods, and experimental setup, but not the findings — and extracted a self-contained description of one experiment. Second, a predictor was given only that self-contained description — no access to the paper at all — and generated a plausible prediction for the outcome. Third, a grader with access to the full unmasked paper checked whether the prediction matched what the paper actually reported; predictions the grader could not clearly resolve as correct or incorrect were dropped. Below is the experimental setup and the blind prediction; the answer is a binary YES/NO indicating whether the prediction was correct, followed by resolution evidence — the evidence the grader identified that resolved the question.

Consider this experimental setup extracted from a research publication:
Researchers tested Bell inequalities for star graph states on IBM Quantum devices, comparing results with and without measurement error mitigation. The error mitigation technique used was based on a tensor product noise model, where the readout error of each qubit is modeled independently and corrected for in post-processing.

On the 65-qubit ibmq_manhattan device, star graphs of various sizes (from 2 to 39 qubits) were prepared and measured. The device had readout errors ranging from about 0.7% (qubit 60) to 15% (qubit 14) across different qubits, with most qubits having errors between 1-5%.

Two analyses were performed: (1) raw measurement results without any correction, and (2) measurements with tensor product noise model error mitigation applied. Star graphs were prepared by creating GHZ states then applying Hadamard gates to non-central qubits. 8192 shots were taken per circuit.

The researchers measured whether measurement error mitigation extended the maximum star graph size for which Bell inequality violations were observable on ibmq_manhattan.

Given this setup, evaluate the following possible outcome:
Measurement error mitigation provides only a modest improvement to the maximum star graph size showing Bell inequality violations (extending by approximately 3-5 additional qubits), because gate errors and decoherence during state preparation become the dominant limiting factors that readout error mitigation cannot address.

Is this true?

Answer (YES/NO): NO